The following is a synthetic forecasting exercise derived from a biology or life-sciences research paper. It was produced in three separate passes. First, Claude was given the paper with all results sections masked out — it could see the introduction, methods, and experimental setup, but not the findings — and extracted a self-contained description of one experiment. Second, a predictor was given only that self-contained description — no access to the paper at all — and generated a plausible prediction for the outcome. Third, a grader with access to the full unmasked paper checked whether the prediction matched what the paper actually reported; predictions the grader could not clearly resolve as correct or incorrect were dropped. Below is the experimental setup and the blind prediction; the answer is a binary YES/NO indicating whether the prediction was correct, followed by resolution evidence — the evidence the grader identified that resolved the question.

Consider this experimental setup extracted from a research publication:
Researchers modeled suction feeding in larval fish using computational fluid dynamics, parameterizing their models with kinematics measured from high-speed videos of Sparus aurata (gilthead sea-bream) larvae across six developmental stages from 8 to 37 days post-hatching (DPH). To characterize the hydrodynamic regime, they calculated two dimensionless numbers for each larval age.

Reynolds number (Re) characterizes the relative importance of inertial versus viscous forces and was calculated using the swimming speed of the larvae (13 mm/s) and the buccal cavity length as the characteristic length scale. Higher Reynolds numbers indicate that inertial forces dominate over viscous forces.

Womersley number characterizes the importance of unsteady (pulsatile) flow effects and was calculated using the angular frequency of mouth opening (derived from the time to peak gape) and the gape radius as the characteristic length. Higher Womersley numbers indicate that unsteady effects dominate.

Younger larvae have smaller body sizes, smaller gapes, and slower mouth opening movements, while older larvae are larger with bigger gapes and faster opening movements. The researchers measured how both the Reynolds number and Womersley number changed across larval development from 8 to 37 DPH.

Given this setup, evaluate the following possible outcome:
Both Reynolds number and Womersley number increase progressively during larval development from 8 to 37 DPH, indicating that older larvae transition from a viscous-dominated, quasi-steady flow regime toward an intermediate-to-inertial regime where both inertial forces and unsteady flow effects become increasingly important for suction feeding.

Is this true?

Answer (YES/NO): YES